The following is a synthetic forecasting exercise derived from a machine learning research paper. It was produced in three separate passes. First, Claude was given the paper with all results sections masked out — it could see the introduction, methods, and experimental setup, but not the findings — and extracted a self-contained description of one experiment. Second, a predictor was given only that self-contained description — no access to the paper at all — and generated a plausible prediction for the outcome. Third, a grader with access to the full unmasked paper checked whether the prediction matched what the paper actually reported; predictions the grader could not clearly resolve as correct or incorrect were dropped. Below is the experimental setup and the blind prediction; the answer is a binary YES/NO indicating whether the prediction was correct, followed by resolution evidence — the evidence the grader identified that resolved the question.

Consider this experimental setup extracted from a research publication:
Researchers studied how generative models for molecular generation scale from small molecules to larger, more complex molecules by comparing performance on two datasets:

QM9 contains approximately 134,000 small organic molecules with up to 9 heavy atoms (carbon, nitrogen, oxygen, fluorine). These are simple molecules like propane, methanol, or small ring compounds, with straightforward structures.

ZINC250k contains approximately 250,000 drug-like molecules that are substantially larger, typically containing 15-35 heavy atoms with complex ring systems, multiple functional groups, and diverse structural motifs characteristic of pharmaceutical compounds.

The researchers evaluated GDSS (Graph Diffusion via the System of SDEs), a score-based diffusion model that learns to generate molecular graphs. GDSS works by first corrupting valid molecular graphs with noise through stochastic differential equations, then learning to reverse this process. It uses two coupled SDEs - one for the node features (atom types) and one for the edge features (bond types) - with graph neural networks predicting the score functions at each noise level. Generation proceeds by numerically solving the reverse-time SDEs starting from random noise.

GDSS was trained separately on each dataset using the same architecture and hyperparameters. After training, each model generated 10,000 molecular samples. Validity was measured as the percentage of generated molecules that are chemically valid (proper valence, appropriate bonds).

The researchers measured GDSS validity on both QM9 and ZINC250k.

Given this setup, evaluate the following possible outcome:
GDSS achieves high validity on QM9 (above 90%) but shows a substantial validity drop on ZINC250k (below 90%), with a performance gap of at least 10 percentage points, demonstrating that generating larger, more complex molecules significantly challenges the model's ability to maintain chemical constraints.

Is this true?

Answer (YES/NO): NO